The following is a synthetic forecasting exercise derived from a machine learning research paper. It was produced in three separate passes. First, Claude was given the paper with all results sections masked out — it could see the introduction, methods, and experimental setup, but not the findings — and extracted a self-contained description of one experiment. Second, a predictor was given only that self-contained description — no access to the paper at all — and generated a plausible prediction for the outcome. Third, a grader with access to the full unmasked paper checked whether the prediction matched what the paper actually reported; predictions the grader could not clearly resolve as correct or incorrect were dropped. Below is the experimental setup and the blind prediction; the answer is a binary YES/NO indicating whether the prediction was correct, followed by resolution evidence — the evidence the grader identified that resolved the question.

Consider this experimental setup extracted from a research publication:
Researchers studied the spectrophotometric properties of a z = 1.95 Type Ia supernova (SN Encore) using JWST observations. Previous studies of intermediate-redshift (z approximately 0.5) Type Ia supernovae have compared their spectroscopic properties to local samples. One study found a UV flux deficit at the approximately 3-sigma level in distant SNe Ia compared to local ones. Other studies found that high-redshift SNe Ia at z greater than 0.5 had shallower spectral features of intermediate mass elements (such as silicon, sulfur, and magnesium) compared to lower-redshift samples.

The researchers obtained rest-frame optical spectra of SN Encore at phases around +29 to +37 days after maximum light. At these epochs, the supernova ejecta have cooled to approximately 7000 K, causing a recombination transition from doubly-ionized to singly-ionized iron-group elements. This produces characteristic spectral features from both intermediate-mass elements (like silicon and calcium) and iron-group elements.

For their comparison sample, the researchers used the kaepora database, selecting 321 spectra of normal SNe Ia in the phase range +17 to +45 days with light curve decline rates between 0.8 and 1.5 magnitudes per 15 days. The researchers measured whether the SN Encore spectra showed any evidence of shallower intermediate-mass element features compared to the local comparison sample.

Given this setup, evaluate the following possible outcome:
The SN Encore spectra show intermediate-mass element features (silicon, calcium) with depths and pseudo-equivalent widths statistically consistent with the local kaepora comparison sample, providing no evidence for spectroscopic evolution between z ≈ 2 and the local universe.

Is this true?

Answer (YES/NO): NO